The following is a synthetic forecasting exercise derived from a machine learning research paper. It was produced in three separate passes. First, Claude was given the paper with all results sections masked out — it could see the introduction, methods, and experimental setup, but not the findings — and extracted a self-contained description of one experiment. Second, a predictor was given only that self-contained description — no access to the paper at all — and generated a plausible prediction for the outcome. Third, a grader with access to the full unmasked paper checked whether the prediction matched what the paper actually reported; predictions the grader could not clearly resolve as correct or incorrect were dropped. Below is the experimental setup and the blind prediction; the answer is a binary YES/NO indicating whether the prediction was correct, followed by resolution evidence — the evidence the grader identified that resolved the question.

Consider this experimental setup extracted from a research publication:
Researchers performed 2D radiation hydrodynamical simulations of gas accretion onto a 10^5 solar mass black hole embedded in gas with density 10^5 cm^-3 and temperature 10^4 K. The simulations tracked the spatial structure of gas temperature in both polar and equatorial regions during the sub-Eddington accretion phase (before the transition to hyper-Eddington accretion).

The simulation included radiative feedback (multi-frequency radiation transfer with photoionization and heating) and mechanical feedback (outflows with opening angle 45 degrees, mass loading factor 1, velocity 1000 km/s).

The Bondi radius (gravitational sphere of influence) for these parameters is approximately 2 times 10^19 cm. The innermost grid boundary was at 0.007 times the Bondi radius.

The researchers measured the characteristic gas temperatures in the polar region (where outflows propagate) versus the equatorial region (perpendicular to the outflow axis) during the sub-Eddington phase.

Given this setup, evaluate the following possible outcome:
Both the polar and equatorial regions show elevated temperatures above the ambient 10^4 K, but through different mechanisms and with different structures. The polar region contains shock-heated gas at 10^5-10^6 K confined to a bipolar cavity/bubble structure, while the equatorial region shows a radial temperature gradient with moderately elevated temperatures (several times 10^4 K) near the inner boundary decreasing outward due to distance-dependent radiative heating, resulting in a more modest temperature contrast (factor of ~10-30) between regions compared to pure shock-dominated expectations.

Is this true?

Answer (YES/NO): NO